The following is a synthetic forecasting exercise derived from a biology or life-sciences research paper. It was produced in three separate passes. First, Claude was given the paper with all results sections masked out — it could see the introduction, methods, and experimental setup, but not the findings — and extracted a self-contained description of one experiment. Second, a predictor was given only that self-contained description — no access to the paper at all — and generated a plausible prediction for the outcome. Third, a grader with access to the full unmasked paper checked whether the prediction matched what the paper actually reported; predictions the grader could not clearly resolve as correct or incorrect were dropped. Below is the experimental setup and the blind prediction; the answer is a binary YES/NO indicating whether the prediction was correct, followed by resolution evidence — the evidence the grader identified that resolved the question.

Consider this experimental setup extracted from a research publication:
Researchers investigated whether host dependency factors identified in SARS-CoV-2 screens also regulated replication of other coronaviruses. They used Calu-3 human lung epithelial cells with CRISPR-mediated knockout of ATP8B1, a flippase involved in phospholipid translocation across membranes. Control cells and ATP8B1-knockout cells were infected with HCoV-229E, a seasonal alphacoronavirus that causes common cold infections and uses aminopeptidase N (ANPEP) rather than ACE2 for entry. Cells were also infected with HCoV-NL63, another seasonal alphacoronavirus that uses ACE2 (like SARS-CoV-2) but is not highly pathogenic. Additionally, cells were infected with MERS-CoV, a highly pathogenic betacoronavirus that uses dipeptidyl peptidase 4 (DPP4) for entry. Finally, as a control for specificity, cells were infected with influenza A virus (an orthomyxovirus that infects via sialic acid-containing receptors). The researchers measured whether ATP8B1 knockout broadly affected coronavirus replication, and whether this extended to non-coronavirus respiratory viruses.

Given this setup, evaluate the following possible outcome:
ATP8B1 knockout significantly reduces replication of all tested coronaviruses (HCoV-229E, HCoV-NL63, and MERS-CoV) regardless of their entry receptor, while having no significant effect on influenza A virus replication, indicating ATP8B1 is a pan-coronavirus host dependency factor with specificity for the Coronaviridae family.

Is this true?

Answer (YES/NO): NO